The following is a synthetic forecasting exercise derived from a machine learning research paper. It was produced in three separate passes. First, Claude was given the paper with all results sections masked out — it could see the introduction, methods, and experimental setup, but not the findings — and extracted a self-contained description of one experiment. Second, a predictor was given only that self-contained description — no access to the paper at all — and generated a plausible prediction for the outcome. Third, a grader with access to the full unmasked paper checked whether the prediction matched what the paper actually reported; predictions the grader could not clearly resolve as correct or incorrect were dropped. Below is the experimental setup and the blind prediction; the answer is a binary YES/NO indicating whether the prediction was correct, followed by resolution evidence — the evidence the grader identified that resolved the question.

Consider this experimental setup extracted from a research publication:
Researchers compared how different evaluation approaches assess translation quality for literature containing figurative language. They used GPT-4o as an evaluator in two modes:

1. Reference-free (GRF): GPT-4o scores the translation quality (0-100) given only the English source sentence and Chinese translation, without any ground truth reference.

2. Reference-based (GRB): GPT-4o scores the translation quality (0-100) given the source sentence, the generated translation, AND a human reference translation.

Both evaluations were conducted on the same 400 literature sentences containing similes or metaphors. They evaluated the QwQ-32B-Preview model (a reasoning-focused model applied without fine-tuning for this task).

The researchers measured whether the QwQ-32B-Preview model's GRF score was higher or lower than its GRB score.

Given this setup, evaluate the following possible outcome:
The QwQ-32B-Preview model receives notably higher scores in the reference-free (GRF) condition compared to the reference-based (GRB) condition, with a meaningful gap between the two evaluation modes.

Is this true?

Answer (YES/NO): YES